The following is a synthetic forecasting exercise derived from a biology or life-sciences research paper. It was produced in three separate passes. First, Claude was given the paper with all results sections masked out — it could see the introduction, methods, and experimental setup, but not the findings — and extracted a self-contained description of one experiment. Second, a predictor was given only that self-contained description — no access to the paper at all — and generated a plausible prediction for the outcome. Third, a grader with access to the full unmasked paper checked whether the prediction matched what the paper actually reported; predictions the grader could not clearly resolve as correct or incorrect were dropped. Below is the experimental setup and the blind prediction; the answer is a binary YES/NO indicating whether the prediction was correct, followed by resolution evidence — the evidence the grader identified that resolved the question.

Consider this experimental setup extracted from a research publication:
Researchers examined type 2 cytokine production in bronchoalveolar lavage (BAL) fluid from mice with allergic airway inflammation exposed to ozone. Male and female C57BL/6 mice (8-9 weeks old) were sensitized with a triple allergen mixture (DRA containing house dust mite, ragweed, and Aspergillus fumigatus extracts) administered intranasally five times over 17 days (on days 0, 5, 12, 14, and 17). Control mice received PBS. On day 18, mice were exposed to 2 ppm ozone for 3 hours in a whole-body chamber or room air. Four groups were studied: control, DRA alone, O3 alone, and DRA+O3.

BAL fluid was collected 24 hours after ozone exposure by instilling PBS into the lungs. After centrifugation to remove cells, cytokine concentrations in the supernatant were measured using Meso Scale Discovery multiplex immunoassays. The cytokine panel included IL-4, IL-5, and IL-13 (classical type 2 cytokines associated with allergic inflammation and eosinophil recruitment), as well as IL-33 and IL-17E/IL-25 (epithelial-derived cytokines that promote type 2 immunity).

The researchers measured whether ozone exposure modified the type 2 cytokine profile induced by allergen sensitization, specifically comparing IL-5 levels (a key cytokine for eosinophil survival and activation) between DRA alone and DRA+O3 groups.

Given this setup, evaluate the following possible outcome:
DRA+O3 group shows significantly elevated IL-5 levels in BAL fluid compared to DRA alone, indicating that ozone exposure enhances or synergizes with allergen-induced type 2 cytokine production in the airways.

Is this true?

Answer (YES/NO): YES